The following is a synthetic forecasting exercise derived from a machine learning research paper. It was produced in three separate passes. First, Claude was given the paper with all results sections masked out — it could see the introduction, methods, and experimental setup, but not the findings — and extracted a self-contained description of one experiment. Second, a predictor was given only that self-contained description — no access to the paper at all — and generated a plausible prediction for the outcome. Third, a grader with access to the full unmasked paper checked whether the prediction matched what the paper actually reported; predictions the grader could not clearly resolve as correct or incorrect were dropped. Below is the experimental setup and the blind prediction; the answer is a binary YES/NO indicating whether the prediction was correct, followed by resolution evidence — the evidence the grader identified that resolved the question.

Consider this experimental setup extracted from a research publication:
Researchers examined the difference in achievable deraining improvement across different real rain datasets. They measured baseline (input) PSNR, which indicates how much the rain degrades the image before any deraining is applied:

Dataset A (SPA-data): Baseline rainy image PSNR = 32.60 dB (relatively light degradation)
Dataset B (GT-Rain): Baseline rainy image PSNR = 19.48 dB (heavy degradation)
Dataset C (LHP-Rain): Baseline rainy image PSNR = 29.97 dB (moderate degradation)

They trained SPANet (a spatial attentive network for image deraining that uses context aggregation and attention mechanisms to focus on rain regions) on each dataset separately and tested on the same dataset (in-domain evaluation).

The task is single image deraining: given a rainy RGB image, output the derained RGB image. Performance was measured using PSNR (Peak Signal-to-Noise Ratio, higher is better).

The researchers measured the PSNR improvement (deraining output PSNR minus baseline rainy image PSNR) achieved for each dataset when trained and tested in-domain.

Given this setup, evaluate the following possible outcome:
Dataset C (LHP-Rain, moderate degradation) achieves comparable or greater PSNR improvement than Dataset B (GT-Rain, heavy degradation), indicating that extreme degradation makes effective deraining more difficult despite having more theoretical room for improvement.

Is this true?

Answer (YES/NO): NO